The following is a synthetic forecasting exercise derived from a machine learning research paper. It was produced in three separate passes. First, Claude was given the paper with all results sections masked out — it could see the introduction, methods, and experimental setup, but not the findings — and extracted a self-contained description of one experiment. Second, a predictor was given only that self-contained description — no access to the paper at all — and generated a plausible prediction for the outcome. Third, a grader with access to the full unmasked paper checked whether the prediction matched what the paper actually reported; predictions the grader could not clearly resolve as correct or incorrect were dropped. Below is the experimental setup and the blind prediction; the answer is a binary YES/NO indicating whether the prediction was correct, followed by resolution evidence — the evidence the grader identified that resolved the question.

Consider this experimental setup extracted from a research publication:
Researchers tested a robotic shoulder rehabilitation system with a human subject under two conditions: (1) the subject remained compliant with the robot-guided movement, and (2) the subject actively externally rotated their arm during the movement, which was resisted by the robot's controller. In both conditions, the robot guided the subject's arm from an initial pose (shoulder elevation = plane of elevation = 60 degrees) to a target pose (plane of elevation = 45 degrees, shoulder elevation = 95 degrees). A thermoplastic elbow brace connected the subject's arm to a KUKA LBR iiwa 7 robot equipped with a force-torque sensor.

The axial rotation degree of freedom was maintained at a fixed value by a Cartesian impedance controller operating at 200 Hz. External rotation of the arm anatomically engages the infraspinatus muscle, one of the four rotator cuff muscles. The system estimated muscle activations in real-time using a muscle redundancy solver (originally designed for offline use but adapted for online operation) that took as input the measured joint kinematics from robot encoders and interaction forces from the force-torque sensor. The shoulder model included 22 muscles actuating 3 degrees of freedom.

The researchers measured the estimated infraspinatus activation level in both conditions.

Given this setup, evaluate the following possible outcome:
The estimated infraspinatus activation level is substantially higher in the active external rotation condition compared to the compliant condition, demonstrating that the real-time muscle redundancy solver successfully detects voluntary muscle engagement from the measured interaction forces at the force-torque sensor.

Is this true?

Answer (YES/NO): YES